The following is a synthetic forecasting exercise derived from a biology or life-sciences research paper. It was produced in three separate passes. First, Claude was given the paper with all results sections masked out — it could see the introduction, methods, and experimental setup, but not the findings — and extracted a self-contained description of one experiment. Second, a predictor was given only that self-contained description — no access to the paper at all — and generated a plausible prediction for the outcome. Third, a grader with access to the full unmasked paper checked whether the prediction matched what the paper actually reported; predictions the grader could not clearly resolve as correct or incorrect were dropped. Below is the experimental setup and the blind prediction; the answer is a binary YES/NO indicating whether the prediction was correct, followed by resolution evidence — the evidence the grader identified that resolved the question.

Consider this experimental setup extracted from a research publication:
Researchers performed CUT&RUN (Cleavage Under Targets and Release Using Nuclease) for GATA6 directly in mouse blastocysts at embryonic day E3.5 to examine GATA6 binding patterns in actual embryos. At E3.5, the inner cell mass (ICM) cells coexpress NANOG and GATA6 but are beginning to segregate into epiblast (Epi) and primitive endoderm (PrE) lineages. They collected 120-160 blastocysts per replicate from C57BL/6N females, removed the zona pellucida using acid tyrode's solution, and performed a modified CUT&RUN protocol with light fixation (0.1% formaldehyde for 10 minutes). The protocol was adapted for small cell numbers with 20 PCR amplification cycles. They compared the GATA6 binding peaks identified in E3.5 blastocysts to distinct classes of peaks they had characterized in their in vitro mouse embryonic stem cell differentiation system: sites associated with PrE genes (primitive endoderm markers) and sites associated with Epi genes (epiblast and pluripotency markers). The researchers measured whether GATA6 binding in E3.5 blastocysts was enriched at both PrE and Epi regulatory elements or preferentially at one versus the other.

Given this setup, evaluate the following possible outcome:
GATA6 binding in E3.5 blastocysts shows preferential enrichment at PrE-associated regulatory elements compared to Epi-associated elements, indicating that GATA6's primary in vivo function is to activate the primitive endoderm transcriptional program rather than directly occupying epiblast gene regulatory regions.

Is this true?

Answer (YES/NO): NO